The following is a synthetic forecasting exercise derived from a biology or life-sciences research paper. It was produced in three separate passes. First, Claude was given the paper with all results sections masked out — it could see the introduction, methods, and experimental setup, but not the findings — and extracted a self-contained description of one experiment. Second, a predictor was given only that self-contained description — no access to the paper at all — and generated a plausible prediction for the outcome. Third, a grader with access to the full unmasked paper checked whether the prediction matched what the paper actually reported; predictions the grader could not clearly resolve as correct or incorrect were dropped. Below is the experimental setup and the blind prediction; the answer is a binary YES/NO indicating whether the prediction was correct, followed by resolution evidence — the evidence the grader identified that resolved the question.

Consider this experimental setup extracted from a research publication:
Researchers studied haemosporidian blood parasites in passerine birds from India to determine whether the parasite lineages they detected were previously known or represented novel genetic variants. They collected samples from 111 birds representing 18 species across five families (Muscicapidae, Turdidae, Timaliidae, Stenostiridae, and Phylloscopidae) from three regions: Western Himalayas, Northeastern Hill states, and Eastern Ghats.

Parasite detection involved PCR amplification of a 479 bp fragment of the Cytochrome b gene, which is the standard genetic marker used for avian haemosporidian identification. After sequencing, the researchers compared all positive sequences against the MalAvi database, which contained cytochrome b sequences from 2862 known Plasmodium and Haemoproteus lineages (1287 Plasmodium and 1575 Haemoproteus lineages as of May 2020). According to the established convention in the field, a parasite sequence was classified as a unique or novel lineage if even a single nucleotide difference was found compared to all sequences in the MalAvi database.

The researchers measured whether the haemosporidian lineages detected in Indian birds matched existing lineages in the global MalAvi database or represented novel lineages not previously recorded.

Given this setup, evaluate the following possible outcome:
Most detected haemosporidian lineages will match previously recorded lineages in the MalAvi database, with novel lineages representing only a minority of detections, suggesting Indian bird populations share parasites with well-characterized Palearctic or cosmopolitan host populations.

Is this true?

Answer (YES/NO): NO